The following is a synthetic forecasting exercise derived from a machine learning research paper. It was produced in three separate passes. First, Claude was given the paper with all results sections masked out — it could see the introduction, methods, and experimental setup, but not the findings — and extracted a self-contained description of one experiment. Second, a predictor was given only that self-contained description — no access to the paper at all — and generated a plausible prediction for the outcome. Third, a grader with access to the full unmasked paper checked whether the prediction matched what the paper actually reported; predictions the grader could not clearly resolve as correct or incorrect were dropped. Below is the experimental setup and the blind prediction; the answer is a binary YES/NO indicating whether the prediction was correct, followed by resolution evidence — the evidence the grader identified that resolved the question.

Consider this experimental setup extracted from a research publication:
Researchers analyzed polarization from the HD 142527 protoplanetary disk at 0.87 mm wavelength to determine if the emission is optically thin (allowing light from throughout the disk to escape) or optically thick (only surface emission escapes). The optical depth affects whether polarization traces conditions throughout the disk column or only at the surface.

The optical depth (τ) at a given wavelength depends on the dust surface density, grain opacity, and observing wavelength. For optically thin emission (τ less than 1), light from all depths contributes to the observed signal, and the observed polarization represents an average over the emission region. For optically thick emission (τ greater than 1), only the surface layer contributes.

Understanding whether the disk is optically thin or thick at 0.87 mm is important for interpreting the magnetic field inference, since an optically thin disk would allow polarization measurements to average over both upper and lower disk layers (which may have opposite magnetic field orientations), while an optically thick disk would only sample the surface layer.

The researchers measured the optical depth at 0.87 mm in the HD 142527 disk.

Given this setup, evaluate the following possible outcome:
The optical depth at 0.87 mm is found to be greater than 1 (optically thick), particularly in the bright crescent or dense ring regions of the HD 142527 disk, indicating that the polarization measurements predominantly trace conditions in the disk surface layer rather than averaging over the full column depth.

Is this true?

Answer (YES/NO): NO